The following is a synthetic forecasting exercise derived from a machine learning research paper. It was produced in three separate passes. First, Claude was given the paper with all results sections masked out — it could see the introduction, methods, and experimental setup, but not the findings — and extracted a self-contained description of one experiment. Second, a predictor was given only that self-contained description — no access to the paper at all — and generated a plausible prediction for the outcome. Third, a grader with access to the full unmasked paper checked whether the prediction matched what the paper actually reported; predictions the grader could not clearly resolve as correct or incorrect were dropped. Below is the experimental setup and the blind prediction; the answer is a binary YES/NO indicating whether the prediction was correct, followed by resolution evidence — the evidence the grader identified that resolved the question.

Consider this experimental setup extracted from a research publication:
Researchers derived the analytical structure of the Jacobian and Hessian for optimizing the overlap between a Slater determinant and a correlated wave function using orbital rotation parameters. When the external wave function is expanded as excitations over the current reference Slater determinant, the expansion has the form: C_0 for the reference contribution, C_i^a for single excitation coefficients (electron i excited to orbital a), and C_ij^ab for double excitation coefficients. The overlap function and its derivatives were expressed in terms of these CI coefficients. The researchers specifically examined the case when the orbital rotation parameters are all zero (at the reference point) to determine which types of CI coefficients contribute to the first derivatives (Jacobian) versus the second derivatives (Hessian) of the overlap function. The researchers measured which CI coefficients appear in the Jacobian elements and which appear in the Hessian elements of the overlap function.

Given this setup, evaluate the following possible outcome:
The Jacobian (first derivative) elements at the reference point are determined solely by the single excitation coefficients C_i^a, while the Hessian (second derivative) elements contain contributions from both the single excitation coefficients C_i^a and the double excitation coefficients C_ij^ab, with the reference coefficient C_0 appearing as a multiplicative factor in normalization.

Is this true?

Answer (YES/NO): NO